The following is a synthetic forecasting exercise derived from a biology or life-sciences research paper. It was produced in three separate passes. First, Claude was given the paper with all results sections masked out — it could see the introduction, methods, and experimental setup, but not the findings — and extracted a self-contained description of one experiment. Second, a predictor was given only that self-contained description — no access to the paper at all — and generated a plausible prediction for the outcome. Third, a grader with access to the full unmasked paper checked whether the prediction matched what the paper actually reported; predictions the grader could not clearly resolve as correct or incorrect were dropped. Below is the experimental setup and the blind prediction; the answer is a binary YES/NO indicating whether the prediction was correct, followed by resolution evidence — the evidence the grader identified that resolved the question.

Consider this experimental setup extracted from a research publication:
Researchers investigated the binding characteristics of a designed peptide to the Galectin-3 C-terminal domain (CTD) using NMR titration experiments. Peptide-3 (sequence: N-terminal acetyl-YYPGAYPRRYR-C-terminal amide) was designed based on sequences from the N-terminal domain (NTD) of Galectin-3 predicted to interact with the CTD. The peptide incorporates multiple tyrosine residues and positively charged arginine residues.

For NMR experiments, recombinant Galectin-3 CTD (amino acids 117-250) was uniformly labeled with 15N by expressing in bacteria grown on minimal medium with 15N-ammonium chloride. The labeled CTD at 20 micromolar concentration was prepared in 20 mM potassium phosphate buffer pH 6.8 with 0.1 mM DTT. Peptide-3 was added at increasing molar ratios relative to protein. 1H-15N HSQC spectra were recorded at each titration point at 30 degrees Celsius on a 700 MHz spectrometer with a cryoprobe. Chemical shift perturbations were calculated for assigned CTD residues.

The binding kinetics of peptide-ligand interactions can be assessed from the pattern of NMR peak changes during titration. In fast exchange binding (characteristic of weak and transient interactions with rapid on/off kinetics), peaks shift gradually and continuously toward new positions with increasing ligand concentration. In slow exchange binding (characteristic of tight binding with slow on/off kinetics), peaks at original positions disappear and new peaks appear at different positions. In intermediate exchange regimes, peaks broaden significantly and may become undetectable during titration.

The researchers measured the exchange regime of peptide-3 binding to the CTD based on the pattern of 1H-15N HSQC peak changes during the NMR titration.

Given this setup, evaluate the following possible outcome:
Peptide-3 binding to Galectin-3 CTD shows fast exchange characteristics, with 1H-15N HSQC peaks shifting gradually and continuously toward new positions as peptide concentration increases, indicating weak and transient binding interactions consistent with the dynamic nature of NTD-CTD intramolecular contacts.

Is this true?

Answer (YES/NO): YES